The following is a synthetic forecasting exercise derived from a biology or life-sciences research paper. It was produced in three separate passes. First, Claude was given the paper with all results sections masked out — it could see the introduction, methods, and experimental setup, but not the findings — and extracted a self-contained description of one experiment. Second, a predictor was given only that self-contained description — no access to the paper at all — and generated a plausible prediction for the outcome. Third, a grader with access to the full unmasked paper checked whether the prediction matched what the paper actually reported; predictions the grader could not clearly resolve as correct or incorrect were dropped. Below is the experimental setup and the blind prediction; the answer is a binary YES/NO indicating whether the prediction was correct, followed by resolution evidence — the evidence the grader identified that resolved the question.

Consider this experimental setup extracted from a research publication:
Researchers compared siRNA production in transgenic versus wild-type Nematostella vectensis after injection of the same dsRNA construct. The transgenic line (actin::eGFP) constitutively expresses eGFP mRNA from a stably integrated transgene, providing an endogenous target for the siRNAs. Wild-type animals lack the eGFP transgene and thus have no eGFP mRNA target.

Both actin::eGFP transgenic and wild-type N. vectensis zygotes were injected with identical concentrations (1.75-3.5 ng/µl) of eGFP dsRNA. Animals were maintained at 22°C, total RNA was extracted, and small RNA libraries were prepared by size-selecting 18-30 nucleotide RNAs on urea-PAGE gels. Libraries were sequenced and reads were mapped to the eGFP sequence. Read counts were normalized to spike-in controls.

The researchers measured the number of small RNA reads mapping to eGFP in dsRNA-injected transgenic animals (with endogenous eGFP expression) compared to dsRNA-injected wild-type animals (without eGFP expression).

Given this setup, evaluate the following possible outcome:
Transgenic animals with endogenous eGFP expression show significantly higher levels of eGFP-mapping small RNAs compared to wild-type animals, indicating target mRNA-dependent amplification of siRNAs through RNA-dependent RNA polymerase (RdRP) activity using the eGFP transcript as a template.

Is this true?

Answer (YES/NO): NO